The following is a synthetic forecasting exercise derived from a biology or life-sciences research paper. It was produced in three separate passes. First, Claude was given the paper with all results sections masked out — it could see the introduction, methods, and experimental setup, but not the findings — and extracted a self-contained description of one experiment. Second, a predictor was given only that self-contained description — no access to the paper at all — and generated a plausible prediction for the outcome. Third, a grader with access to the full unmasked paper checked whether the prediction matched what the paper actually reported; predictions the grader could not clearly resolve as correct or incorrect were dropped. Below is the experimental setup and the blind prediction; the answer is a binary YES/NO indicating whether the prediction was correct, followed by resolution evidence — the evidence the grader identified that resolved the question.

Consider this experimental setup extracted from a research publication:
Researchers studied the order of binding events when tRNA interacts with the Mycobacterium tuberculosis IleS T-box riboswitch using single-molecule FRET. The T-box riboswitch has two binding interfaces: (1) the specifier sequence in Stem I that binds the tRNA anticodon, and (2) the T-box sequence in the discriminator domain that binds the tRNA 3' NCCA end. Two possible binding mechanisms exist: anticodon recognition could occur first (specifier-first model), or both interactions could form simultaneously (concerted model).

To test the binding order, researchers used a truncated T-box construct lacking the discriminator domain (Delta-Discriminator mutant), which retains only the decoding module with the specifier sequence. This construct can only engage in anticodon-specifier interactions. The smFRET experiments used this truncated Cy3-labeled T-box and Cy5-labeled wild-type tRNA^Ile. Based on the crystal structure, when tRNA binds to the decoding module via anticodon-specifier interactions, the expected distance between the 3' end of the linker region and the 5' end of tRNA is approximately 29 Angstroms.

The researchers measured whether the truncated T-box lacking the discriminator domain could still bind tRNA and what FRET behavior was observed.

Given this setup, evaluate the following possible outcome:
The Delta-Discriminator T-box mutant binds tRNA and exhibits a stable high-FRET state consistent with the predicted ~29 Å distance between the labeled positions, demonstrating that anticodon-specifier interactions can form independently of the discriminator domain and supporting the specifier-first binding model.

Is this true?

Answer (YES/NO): YES